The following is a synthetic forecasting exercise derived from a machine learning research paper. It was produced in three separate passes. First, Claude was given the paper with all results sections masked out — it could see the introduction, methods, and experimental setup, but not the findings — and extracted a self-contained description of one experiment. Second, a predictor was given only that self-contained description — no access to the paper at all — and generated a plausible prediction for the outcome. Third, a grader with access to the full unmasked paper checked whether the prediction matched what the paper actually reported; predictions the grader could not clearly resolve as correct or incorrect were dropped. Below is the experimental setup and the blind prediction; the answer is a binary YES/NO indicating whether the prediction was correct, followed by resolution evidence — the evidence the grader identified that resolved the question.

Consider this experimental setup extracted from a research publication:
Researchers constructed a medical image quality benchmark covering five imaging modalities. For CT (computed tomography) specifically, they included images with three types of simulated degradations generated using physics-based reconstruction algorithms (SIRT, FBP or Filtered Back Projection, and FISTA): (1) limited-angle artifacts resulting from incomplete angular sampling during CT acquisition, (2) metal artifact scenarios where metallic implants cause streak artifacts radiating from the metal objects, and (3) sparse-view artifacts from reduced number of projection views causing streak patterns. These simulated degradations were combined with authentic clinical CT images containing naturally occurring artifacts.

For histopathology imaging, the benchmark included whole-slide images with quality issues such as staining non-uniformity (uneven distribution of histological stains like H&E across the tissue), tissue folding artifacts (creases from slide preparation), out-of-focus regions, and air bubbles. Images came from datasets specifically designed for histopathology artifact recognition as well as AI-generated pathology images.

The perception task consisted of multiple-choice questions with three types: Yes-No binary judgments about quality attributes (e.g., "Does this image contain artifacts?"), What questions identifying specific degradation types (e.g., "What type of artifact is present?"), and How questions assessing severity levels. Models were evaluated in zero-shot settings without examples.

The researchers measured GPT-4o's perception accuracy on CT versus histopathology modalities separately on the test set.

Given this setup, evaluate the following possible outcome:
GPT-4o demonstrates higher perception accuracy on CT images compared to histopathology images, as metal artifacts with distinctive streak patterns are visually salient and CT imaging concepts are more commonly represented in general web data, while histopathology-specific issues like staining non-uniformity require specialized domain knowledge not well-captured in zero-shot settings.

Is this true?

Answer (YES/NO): YES